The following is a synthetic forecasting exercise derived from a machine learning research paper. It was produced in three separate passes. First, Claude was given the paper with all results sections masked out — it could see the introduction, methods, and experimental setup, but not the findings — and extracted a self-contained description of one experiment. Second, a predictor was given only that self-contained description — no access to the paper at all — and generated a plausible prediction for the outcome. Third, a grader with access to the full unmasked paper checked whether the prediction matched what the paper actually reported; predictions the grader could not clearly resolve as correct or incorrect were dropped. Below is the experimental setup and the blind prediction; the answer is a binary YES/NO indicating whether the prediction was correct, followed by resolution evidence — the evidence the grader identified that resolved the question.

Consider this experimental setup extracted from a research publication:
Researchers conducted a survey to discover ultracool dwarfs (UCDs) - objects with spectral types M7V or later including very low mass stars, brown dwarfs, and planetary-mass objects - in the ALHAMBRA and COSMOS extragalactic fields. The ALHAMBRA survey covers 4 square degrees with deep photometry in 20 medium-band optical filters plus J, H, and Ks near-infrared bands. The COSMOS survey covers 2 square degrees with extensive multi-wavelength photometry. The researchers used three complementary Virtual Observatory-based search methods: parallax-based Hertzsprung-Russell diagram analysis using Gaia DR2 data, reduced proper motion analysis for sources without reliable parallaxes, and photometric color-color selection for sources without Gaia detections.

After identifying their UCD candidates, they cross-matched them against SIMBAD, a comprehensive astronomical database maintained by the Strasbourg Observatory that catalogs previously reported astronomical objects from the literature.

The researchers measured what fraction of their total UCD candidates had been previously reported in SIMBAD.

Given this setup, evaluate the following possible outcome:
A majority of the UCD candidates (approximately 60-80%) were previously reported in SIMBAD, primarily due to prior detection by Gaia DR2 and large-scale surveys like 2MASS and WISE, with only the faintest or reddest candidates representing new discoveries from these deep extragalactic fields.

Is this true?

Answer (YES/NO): NO